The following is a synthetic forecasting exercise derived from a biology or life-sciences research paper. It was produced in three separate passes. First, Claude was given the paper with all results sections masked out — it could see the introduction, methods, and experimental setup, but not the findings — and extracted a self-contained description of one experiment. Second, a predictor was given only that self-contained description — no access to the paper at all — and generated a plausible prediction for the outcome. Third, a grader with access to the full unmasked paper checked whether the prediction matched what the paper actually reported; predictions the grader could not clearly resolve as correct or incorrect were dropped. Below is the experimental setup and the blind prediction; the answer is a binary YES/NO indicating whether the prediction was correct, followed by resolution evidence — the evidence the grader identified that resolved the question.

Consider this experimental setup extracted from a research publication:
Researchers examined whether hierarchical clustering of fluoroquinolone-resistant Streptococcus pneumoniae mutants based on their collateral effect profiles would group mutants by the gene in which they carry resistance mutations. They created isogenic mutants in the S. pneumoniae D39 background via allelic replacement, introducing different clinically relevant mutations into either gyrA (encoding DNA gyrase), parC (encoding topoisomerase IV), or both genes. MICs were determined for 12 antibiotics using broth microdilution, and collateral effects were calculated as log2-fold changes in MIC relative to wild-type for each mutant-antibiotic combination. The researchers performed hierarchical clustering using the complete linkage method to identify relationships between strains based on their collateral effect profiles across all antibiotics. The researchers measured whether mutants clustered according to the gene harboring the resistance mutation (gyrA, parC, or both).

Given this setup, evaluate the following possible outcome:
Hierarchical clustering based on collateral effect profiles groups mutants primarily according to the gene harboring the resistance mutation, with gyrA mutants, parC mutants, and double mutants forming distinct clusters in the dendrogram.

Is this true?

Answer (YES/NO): NO